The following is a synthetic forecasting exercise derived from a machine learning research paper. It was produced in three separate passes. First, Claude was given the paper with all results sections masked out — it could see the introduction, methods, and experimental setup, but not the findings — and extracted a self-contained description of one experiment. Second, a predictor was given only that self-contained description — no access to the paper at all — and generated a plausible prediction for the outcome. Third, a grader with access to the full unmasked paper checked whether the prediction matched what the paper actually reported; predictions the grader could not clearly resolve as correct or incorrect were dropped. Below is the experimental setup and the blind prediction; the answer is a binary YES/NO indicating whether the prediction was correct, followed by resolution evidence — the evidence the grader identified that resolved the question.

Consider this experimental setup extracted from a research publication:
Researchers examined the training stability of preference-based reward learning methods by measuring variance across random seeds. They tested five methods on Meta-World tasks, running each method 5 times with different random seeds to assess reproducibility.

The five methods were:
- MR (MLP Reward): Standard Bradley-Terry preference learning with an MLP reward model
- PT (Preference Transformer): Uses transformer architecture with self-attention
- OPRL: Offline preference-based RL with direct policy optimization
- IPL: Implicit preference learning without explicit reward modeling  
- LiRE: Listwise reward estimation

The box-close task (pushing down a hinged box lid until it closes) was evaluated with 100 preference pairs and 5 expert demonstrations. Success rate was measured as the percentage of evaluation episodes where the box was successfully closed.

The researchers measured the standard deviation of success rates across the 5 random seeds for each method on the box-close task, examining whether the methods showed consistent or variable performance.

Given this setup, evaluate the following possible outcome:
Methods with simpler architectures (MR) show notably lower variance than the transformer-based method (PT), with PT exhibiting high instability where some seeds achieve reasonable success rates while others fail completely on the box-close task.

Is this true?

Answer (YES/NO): YES